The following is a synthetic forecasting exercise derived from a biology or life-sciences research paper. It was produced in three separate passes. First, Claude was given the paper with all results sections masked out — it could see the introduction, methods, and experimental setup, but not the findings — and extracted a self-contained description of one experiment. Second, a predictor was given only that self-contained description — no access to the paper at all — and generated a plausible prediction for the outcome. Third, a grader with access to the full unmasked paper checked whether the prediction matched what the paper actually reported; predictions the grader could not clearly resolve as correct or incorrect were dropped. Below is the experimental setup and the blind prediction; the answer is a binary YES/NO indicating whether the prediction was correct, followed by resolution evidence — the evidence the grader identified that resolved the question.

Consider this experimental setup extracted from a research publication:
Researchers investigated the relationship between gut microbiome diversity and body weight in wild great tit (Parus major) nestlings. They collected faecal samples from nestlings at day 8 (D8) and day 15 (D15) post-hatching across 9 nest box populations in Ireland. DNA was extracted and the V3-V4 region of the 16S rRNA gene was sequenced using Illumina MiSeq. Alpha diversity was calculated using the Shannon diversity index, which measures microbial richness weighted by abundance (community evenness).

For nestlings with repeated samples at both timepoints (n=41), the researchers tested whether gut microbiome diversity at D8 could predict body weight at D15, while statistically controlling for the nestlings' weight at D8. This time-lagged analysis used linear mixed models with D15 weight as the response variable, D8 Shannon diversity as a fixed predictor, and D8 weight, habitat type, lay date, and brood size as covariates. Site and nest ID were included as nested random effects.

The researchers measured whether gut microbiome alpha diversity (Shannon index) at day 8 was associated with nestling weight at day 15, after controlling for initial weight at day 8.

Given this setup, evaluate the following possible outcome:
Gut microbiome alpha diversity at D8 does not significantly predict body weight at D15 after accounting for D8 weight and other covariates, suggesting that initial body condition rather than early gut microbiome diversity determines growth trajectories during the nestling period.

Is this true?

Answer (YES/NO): NO